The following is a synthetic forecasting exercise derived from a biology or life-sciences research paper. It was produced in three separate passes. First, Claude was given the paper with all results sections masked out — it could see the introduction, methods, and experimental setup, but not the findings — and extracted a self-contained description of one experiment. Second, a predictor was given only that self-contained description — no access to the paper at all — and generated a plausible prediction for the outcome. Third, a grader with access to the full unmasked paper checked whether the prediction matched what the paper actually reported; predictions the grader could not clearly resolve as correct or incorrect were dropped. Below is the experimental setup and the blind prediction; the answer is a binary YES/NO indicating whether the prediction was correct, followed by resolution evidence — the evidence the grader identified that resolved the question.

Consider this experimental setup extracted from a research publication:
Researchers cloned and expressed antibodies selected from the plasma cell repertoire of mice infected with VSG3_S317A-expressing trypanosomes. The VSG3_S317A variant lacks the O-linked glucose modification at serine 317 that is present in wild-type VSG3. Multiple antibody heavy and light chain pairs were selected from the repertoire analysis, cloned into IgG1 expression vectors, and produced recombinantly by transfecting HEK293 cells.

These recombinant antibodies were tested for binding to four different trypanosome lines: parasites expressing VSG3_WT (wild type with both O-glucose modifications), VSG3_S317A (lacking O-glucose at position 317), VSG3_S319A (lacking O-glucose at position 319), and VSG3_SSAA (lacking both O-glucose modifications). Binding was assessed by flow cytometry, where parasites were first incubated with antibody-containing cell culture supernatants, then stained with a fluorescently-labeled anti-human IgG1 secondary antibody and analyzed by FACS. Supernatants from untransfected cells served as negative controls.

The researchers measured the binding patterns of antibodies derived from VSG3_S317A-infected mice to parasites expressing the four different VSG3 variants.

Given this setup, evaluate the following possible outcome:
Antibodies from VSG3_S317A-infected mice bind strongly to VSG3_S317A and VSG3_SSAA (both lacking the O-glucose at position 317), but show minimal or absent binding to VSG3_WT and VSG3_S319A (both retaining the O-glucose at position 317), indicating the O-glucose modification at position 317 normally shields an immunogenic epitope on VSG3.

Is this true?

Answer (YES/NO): YES